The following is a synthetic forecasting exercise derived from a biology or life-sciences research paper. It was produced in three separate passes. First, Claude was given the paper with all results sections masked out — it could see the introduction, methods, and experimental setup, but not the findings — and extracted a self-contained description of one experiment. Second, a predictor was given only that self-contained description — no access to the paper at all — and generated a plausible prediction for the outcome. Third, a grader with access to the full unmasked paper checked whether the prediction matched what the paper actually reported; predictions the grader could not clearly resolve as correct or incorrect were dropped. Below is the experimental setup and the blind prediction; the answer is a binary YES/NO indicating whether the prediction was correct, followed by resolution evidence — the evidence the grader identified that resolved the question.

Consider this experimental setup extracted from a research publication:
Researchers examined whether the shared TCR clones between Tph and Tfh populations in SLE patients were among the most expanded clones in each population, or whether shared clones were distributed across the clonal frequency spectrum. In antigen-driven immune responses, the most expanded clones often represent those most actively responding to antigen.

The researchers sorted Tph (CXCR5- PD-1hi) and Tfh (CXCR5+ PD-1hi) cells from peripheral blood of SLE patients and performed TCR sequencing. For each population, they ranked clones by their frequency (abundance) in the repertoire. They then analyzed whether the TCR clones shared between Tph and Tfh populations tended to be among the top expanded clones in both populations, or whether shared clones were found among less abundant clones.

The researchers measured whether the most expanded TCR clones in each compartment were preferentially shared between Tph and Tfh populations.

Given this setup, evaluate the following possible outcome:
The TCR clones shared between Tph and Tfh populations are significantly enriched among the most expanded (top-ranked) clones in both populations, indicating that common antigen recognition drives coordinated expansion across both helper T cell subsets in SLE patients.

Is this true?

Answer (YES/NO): NO